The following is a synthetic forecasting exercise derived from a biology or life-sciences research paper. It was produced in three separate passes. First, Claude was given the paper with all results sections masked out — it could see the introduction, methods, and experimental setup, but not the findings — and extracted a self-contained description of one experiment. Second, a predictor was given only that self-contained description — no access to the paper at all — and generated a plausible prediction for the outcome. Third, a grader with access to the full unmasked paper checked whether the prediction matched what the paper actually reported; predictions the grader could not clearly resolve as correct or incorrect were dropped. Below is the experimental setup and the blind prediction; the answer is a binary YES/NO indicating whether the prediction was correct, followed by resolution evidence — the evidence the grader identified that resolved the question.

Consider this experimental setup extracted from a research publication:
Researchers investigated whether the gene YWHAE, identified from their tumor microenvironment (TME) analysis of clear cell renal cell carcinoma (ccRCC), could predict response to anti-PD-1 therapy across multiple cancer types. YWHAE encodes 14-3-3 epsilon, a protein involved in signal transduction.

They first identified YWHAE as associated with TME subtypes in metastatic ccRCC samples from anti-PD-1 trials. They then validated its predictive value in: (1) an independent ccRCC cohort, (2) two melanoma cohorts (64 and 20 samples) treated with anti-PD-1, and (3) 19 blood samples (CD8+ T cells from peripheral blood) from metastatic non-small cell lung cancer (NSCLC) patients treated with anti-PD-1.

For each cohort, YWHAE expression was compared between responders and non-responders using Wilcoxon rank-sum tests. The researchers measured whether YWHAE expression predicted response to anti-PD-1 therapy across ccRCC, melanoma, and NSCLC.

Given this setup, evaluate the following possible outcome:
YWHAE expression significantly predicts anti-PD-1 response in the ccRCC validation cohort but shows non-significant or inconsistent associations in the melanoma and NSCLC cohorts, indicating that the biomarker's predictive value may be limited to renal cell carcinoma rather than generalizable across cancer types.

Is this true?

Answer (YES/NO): NO